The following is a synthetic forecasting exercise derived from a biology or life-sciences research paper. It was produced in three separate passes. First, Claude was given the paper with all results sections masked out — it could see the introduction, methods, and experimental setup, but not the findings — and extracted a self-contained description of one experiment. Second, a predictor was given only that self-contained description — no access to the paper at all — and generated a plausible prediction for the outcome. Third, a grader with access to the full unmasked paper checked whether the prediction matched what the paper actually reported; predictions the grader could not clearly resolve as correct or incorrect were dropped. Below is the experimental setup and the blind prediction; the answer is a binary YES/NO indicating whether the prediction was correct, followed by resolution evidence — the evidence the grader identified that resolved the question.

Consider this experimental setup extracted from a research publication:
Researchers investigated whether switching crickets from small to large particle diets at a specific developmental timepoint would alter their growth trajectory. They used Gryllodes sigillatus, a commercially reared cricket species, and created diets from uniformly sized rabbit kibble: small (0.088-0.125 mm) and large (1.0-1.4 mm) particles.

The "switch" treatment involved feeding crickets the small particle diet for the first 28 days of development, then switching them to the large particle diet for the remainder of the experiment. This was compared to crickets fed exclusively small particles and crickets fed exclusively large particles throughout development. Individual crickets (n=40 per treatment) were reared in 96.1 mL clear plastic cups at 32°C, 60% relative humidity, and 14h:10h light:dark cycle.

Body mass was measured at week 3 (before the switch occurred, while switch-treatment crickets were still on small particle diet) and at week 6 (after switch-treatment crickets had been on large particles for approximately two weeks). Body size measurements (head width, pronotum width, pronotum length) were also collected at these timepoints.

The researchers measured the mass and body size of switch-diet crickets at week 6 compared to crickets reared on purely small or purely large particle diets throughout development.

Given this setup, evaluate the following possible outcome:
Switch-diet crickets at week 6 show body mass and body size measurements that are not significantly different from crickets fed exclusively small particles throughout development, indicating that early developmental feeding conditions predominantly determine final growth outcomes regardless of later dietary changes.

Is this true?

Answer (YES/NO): NO